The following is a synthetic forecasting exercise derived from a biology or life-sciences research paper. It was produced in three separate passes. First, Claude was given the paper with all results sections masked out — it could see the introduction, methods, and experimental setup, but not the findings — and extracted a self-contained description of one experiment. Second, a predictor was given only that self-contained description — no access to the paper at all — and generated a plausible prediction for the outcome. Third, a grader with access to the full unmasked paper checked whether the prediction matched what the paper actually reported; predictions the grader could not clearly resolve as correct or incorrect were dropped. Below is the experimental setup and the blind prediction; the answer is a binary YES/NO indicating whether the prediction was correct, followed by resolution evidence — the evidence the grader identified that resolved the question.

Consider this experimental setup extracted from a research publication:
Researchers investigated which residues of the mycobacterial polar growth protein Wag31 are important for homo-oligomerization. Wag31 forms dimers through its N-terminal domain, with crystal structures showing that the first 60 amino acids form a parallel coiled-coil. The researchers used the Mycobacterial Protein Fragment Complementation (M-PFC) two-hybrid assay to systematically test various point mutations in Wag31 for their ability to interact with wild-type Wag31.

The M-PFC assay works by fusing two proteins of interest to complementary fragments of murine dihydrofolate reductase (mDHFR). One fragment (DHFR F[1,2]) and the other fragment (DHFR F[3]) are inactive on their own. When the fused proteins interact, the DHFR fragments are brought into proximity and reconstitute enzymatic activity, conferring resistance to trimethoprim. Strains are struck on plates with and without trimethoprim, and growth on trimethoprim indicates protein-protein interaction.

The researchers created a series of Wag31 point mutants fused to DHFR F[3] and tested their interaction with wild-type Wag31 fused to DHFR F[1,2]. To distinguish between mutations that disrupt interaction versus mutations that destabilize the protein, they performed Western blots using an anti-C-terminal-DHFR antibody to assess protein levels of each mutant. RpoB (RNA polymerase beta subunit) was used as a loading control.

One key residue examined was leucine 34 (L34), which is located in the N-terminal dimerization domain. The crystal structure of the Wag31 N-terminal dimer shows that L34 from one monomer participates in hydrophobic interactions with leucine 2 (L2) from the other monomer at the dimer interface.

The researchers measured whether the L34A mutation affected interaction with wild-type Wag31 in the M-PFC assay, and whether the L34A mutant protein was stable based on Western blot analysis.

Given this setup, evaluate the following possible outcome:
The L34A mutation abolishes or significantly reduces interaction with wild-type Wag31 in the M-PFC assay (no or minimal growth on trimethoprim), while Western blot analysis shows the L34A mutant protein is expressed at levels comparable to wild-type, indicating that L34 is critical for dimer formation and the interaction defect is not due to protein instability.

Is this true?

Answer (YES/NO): YES